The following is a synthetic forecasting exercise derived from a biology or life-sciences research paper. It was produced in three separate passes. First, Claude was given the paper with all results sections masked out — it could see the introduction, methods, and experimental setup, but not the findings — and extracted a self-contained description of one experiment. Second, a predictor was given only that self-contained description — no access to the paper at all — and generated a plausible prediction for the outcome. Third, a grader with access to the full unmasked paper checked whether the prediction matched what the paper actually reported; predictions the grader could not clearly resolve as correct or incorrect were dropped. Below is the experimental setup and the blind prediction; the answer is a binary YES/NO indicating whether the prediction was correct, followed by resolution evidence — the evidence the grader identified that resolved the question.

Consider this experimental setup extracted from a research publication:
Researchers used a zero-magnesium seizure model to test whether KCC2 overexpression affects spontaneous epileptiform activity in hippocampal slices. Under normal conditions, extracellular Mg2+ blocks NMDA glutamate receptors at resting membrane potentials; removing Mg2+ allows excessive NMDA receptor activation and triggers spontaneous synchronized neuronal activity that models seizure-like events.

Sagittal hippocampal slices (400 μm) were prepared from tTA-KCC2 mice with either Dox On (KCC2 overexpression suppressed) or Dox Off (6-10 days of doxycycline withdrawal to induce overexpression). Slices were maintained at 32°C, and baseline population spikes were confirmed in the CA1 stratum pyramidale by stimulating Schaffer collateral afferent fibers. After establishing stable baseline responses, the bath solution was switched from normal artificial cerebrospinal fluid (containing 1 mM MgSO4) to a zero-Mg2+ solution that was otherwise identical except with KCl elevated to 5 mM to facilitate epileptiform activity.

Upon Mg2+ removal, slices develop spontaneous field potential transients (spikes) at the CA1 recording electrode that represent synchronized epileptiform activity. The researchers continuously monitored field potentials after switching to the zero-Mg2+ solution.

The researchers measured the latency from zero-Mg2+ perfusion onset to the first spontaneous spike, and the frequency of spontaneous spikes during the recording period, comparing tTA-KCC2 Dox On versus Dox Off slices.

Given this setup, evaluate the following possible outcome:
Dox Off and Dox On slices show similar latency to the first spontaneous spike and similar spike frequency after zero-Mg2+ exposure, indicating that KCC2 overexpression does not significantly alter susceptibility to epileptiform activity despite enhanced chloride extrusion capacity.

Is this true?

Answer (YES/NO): NO